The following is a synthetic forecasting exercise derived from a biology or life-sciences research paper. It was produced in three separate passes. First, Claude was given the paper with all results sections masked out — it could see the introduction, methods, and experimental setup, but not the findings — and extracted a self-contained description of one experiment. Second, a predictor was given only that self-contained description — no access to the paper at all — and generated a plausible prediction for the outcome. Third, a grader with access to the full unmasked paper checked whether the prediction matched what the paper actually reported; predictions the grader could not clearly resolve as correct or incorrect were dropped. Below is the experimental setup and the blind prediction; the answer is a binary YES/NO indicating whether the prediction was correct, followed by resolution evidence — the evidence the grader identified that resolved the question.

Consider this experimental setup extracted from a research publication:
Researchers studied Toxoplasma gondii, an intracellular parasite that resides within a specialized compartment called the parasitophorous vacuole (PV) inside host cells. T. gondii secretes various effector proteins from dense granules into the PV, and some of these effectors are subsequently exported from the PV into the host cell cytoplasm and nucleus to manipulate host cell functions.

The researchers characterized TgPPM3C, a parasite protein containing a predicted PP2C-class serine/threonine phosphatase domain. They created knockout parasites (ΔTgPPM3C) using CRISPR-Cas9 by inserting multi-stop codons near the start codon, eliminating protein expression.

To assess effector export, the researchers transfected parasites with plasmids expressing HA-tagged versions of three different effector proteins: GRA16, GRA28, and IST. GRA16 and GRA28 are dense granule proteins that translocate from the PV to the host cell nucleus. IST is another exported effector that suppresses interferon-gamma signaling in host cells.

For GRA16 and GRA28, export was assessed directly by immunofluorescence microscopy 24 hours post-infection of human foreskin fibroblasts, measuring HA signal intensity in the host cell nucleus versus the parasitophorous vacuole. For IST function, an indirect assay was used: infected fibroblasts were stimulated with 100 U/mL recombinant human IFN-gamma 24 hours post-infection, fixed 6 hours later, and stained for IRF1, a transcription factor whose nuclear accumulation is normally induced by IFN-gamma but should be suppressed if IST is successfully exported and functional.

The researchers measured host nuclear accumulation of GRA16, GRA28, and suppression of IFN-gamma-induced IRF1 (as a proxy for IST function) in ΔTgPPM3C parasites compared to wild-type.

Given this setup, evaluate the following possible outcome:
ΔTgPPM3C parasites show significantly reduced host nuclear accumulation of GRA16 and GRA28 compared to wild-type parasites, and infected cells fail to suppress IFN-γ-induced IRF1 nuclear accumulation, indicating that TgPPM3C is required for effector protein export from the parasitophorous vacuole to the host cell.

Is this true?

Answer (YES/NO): NO